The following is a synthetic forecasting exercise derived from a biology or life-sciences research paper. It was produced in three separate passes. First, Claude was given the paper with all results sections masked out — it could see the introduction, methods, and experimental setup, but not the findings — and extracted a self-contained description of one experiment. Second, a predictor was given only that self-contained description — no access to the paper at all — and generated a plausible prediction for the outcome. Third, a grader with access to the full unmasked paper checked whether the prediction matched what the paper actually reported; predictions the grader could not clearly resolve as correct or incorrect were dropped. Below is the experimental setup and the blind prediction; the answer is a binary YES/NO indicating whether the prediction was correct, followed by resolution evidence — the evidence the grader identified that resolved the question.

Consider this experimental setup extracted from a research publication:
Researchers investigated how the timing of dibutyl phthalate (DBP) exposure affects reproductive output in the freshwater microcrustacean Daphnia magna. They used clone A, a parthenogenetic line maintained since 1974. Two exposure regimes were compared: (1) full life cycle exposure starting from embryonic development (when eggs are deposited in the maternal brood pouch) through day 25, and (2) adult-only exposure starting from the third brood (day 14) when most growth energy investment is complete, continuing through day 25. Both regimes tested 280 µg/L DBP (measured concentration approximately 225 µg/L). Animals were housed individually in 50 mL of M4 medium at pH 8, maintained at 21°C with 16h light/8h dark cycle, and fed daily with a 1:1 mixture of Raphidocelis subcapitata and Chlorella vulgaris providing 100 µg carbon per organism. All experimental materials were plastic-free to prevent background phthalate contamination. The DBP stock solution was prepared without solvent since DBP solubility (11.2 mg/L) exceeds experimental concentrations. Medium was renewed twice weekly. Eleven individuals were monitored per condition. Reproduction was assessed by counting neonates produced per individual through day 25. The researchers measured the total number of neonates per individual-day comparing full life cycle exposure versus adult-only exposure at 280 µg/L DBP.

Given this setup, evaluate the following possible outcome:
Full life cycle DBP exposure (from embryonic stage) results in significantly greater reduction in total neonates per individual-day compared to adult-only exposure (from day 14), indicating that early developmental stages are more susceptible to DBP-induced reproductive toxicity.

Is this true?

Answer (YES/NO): YES